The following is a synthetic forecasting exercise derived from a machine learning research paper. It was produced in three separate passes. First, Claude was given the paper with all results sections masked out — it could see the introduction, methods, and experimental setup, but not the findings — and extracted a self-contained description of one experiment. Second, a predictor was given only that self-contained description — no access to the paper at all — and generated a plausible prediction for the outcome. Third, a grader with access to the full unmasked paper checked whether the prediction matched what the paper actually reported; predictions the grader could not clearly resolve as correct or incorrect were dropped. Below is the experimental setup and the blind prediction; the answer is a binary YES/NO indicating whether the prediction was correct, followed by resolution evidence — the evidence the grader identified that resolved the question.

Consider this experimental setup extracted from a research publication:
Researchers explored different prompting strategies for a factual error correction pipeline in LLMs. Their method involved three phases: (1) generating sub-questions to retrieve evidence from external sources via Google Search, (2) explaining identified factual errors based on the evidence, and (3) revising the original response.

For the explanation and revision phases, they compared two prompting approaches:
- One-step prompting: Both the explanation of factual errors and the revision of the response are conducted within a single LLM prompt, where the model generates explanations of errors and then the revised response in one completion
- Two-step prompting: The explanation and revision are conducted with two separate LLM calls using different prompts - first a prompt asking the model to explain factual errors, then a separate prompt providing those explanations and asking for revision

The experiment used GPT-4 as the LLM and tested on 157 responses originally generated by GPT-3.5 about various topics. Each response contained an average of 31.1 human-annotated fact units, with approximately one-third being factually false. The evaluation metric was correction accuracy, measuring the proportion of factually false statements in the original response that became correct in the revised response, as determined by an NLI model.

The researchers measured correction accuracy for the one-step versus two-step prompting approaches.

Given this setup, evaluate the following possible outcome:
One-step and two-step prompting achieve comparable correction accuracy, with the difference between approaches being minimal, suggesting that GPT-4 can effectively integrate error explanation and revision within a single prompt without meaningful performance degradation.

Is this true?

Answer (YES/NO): NO